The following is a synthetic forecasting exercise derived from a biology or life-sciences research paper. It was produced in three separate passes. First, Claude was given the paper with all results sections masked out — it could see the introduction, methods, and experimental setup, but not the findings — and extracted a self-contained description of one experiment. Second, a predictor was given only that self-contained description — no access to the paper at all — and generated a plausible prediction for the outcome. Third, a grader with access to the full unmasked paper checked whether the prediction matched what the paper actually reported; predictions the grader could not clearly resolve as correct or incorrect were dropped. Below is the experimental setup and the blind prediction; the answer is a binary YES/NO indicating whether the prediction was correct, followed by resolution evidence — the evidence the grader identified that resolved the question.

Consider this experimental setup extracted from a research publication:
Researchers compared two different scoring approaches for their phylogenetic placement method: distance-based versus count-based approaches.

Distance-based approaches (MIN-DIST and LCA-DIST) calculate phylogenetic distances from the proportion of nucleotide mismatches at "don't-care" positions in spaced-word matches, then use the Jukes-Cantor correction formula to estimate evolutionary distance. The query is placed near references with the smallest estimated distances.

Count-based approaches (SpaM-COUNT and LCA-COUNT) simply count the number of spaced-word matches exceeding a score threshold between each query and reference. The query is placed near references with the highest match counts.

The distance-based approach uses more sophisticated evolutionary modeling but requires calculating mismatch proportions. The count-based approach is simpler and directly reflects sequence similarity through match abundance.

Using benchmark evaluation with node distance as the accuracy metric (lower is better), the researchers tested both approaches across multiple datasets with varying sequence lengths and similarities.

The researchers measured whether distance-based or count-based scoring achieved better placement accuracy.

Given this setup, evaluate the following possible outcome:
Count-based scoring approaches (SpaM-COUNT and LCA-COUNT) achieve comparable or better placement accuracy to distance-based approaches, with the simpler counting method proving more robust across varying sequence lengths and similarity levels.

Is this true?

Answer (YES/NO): YES